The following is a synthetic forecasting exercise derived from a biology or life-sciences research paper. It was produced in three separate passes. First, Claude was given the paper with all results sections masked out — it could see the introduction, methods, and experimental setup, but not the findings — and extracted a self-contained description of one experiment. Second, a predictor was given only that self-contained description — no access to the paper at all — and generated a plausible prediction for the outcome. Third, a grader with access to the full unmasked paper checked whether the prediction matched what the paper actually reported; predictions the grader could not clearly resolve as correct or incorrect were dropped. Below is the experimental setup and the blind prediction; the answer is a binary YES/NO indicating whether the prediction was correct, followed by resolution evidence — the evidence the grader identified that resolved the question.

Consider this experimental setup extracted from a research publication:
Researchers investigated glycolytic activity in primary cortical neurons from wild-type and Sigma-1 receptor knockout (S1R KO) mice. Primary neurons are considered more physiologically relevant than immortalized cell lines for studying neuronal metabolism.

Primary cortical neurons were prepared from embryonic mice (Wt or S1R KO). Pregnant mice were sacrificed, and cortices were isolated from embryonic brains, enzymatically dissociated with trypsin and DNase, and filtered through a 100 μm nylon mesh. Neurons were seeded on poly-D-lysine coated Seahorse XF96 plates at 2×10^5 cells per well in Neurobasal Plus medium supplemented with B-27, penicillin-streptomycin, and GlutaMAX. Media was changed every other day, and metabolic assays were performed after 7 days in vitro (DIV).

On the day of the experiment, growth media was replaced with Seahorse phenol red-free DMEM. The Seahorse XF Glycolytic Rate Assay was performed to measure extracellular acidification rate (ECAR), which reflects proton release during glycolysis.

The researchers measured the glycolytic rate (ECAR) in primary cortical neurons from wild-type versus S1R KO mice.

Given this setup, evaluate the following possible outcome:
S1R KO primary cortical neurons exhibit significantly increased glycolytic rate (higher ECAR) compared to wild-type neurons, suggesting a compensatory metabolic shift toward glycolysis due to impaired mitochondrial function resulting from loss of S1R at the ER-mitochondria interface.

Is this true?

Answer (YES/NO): NO